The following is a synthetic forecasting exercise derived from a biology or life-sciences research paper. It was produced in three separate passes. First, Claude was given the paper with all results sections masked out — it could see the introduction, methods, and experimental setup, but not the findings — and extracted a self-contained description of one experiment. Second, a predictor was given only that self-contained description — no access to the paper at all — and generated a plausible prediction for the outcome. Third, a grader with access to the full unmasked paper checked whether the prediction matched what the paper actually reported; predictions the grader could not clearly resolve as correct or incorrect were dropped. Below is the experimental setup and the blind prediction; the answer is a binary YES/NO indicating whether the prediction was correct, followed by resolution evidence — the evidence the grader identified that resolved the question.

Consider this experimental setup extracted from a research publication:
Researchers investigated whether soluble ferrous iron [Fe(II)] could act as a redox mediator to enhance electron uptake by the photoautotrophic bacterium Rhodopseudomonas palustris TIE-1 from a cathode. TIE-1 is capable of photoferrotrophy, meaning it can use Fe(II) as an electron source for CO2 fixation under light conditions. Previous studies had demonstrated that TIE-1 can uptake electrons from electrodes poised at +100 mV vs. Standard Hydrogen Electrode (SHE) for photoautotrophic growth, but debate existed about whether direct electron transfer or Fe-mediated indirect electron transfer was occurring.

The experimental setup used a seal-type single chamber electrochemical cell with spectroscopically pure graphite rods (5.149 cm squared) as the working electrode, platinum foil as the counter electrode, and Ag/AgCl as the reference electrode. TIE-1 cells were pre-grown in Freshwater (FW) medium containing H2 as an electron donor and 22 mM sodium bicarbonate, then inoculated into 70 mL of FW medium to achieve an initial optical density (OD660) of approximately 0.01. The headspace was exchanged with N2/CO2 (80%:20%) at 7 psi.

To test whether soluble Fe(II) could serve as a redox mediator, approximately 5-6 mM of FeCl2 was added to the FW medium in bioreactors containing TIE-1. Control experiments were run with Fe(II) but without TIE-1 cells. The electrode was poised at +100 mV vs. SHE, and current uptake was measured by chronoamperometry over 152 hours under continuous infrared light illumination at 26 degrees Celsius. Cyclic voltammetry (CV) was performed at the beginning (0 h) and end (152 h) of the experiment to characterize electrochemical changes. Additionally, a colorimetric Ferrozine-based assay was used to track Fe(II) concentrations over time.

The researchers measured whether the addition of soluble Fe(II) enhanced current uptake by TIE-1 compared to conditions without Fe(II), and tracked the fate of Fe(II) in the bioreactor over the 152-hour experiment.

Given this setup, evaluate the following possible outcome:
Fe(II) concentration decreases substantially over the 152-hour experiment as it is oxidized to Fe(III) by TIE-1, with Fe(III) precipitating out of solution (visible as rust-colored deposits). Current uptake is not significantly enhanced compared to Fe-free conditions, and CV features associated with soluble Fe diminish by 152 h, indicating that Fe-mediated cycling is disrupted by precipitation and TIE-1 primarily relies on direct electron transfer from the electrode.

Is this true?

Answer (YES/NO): NO